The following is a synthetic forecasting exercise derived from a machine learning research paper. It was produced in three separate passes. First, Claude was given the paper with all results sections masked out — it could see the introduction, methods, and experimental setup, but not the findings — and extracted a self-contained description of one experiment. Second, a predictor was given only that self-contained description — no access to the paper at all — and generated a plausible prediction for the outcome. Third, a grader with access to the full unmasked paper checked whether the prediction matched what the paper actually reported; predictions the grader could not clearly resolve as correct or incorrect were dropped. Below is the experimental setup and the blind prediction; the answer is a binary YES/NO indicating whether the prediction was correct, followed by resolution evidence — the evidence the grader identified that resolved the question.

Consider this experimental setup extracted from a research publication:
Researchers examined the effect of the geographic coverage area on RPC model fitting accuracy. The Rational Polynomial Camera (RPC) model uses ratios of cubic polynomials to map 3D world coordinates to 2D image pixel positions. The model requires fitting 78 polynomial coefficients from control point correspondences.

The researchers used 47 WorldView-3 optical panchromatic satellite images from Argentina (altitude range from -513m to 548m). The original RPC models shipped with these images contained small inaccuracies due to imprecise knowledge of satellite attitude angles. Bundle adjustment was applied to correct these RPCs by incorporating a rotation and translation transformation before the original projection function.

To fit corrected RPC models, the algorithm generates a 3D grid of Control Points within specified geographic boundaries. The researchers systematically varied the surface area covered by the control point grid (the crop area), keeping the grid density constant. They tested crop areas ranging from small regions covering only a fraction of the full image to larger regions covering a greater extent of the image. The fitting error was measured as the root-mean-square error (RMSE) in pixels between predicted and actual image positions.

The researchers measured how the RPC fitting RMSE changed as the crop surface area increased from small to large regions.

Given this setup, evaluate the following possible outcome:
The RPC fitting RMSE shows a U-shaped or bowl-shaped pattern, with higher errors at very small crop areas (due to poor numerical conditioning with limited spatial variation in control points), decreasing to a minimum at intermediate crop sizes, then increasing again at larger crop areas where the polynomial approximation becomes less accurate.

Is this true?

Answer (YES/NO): NO